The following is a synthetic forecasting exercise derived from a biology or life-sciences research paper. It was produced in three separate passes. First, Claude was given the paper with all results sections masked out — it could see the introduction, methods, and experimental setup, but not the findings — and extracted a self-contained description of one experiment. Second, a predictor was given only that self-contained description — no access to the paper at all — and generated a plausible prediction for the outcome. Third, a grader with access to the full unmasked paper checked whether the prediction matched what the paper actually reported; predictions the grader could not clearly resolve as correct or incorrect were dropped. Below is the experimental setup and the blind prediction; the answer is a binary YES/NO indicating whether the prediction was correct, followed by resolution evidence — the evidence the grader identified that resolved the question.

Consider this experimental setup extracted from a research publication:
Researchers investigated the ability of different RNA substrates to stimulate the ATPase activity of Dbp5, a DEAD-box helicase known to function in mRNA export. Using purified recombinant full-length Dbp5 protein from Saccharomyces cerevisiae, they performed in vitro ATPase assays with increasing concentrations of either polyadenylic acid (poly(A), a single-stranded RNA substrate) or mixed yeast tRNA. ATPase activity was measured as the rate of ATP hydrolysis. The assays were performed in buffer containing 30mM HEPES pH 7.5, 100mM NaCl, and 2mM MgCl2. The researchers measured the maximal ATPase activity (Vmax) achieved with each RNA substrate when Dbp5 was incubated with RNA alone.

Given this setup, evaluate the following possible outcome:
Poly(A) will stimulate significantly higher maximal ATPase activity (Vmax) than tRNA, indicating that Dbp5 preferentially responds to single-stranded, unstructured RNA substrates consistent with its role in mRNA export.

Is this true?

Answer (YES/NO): YES